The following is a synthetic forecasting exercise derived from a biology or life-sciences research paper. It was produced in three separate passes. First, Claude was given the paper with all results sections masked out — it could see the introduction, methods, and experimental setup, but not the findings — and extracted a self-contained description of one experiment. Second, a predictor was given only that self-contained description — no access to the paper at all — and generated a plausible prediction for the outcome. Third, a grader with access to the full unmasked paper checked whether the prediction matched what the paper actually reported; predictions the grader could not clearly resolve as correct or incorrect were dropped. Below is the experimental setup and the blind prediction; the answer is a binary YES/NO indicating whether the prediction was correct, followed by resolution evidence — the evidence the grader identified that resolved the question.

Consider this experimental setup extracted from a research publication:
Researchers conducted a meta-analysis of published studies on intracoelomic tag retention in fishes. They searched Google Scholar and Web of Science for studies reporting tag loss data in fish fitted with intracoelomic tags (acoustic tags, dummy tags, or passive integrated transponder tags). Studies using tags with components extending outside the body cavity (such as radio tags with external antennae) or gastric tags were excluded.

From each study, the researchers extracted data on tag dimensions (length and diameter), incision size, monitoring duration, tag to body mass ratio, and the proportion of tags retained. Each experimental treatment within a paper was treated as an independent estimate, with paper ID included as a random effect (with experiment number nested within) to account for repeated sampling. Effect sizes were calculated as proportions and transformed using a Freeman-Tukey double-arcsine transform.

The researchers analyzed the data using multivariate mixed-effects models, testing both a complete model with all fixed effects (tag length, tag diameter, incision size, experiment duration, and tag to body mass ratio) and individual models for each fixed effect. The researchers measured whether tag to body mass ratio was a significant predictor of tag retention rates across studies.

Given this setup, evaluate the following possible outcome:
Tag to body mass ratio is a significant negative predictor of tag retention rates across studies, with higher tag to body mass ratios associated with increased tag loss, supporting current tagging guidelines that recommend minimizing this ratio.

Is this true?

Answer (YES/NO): YES